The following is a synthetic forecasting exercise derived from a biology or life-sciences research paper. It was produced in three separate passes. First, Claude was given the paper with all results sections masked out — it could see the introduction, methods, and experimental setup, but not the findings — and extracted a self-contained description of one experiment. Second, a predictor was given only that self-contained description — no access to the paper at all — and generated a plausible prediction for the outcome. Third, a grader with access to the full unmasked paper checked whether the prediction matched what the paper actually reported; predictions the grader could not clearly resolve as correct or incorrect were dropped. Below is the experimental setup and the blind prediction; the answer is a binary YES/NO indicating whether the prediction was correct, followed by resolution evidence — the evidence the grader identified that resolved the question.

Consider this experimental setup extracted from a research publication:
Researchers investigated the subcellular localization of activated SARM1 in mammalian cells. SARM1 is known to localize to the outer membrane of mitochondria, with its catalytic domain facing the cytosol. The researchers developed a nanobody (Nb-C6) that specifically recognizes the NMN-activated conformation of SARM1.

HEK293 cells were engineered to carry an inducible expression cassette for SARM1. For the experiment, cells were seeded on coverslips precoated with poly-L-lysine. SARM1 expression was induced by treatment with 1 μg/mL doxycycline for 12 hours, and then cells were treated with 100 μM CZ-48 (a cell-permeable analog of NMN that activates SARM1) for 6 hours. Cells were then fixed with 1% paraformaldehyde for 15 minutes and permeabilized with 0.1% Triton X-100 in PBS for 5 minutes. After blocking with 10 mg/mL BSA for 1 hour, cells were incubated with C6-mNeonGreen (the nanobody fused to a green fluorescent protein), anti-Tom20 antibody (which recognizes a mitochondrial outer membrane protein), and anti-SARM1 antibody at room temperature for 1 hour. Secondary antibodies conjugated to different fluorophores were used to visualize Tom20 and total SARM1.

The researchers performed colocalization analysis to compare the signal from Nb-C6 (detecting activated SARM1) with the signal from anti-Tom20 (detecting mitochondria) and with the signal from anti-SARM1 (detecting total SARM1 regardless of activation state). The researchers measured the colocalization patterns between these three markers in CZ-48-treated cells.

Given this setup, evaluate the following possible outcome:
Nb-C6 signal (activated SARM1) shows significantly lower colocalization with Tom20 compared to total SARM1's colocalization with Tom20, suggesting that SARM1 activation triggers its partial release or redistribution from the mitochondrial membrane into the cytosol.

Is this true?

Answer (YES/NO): NO